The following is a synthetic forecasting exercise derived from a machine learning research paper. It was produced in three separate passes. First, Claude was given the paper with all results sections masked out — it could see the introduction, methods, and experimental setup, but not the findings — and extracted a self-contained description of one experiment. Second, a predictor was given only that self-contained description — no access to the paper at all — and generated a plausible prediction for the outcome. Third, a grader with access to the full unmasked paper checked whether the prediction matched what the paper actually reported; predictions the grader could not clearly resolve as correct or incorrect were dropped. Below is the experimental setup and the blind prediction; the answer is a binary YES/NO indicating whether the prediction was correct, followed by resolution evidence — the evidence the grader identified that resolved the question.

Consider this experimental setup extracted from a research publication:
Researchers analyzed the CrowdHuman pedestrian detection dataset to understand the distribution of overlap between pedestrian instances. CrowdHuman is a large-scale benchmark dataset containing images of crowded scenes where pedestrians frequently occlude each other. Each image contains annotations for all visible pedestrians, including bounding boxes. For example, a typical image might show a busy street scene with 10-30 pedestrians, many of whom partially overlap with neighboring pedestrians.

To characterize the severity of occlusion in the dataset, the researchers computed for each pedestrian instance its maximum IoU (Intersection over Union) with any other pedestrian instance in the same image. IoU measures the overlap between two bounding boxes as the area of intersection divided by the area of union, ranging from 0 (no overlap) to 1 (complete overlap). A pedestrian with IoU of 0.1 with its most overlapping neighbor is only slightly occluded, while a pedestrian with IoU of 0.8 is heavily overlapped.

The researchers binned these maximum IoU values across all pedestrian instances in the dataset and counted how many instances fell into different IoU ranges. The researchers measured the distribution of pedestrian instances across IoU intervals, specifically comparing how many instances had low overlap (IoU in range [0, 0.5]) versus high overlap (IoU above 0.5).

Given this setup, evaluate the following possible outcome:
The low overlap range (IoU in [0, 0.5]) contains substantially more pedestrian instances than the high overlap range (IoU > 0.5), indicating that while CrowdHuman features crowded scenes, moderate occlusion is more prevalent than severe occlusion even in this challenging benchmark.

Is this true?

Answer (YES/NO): YES